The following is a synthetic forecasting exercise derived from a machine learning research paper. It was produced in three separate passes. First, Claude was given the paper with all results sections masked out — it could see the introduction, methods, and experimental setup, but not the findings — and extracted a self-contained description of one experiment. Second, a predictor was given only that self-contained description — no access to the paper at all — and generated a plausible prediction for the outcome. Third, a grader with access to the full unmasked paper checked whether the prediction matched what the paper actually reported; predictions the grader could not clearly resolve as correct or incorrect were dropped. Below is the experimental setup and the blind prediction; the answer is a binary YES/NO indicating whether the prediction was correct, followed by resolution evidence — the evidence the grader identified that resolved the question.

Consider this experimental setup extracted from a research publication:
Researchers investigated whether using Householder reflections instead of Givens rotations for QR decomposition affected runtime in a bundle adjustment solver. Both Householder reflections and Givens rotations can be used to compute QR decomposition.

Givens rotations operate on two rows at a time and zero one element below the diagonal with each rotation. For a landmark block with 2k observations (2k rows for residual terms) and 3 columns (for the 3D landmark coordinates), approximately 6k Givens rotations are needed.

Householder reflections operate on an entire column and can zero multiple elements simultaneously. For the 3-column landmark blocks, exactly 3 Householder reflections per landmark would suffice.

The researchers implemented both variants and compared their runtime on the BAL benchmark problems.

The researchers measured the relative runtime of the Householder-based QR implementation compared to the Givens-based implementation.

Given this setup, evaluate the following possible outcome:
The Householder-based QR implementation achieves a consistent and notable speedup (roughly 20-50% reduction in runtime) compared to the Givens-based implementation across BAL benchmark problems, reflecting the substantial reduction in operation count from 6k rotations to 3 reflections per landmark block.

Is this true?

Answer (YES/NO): NO